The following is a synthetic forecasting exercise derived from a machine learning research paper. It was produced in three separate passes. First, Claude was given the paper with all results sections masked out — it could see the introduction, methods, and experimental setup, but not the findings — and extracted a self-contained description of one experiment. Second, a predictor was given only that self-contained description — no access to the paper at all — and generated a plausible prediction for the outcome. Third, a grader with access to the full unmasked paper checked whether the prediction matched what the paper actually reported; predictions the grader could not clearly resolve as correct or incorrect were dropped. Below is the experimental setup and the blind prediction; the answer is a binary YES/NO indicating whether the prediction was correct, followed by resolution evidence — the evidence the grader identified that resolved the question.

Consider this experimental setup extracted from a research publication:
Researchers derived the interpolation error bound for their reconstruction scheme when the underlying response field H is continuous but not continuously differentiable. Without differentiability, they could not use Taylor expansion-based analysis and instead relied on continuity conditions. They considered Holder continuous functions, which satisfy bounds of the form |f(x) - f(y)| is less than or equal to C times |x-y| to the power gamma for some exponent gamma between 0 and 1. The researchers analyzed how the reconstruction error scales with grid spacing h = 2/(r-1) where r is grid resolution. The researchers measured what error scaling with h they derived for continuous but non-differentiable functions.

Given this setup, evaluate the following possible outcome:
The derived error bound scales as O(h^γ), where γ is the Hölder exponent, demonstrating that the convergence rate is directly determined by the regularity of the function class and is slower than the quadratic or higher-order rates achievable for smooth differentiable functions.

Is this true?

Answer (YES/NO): YES